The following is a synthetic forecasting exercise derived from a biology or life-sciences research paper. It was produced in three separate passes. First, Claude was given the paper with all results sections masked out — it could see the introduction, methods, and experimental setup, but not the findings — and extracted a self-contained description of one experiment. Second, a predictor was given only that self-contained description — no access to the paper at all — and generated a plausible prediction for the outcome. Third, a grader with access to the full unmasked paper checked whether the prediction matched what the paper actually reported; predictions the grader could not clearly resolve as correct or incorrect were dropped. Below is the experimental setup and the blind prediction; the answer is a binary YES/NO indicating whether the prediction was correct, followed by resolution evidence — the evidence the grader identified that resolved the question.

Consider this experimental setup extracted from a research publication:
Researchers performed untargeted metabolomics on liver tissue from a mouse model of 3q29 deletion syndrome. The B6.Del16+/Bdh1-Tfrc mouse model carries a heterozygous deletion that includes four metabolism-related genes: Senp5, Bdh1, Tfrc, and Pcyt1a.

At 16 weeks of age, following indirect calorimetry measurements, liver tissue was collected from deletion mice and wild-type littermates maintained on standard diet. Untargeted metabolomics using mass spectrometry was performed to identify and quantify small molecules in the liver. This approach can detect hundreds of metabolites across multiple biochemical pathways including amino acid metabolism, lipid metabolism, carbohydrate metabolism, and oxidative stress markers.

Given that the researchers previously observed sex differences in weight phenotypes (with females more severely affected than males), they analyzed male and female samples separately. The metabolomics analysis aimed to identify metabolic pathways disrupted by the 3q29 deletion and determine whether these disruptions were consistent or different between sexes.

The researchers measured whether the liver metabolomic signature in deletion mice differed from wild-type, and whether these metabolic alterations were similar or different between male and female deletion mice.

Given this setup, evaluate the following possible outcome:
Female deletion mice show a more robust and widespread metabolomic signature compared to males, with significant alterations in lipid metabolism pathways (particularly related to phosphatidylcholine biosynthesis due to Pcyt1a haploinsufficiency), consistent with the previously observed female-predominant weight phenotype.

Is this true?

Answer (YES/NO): NO